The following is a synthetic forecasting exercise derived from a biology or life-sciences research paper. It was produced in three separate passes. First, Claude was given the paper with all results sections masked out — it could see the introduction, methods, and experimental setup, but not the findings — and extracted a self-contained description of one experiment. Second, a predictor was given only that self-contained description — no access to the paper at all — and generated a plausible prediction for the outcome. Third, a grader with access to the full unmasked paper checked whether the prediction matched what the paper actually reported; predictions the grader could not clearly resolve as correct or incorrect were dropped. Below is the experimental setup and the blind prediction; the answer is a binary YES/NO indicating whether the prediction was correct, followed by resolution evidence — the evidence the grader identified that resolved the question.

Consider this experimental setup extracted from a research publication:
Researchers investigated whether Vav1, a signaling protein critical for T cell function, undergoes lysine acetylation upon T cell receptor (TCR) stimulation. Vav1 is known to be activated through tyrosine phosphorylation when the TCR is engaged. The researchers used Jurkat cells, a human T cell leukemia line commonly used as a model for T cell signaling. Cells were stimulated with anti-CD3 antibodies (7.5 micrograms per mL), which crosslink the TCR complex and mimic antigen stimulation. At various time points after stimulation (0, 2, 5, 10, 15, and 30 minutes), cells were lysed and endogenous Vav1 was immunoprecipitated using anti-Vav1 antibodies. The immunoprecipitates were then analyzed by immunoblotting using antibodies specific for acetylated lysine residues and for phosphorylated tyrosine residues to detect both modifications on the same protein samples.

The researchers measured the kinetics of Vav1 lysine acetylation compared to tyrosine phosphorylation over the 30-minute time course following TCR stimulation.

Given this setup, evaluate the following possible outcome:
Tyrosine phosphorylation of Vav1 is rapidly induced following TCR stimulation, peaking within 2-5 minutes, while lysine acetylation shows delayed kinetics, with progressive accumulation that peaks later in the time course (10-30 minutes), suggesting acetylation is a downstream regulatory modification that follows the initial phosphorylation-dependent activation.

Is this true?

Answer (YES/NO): NO